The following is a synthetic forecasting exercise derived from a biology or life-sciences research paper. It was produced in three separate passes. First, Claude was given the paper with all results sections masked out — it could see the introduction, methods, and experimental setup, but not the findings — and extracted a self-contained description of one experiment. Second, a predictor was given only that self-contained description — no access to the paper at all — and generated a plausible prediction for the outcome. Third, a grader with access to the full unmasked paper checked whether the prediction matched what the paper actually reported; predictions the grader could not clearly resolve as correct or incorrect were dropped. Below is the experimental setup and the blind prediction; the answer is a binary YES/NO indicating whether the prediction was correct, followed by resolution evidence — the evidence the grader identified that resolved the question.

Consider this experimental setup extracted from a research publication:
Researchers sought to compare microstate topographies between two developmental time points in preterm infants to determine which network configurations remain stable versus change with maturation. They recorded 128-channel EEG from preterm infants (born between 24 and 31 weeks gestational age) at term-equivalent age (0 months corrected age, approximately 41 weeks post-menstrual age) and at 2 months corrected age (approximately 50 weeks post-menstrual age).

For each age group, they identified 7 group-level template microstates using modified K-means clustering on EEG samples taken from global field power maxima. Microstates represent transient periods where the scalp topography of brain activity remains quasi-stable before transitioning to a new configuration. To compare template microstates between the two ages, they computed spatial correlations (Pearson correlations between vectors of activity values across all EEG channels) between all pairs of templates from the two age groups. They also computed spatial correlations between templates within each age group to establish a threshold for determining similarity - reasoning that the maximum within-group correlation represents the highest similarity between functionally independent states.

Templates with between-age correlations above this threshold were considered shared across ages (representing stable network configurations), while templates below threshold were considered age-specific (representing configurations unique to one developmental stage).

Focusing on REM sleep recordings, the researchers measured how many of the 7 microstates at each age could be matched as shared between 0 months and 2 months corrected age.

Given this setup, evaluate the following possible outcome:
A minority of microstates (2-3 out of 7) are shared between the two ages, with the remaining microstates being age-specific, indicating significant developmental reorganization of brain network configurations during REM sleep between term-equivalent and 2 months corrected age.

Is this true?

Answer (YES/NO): NO